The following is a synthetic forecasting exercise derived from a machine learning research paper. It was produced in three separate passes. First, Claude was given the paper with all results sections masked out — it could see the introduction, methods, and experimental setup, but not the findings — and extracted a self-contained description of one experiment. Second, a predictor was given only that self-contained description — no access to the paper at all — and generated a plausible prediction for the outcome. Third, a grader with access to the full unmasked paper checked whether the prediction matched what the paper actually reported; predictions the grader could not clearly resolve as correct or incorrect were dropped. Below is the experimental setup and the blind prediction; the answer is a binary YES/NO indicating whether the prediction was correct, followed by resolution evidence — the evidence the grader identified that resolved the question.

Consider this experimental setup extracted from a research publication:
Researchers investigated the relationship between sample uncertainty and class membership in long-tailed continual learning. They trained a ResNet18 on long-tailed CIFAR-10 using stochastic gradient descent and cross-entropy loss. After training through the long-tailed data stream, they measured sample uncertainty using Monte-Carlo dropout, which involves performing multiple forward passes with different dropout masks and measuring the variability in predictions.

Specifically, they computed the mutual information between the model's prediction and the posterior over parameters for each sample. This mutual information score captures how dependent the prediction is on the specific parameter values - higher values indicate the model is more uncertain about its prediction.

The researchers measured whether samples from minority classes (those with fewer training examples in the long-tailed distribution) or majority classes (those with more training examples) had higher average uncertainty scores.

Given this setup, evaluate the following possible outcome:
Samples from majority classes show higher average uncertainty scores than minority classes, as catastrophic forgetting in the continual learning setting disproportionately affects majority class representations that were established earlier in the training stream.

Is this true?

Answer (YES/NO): NO